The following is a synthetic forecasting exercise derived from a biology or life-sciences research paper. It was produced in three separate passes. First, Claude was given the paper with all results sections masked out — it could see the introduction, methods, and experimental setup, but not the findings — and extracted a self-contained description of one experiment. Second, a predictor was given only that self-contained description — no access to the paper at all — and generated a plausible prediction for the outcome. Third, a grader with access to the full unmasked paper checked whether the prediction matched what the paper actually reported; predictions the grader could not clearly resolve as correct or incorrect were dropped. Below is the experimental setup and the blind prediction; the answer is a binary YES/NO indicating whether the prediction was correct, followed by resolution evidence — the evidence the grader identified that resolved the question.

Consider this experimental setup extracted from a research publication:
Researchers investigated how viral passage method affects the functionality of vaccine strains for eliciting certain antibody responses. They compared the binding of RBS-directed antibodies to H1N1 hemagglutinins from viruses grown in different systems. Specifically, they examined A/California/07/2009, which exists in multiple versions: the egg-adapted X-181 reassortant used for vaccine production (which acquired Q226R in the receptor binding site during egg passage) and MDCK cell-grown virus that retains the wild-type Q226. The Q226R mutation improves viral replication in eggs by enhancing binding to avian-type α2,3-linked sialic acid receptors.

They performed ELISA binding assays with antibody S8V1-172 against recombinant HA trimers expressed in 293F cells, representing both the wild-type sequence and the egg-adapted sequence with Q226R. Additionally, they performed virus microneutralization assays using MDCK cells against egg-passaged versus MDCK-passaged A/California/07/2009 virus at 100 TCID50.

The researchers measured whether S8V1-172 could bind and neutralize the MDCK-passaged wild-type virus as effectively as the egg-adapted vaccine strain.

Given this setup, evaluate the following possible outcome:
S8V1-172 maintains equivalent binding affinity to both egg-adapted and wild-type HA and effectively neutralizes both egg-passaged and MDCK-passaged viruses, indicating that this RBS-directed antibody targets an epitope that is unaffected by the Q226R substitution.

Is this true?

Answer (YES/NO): NO